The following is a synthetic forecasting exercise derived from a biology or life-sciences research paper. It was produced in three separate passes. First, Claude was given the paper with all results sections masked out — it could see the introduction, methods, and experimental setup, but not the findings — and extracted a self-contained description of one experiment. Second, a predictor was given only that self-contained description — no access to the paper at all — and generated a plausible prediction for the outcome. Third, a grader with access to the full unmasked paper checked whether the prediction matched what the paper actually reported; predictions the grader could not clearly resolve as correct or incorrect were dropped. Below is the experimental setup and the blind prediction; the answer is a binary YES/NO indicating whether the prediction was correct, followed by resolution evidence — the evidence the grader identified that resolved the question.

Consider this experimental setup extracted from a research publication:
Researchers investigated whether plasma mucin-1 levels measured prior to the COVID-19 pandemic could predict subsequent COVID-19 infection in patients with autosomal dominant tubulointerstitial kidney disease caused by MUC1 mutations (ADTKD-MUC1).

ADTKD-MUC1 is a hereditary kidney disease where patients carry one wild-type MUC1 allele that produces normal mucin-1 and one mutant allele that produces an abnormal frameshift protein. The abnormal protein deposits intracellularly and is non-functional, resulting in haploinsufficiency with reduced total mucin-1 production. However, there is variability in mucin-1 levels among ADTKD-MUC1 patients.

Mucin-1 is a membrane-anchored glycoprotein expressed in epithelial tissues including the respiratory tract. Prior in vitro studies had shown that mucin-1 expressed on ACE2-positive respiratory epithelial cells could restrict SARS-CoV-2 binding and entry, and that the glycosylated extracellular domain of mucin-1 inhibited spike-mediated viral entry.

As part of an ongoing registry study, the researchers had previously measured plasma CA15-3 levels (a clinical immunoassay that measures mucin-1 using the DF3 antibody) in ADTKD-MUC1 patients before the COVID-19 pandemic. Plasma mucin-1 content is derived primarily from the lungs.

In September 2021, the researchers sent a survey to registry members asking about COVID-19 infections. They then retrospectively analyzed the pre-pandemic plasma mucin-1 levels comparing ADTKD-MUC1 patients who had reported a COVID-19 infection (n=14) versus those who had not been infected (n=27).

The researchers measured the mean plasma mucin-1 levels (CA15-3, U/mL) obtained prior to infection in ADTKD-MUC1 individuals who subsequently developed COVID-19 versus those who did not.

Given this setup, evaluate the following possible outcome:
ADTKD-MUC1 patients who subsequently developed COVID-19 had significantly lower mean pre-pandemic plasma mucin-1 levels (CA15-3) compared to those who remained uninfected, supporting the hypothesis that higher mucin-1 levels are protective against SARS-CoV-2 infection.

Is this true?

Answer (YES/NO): YES